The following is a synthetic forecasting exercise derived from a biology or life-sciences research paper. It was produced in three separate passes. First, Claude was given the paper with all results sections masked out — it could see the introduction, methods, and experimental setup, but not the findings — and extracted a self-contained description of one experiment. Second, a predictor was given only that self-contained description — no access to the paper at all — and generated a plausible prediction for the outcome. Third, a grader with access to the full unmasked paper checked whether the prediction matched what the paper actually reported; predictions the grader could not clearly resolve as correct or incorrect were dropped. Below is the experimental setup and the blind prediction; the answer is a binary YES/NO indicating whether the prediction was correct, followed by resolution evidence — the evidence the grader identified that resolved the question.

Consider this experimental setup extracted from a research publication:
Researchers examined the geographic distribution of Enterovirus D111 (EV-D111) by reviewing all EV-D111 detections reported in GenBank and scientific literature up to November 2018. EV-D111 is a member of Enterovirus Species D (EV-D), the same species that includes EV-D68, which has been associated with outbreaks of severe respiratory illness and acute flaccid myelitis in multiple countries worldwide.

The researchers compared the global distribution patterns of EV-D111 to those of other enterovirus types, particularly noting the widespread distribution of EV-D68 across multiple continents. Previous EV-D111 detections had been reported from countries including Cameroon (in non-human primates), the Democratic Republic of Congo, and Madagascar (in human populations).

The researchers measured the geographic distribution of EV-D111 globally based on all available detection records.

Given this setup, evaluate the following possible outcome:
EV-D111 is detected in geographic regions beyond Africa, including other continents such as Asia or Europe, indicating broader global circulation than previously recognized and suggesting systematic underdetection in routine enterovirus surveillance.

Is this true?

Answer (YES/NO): NO